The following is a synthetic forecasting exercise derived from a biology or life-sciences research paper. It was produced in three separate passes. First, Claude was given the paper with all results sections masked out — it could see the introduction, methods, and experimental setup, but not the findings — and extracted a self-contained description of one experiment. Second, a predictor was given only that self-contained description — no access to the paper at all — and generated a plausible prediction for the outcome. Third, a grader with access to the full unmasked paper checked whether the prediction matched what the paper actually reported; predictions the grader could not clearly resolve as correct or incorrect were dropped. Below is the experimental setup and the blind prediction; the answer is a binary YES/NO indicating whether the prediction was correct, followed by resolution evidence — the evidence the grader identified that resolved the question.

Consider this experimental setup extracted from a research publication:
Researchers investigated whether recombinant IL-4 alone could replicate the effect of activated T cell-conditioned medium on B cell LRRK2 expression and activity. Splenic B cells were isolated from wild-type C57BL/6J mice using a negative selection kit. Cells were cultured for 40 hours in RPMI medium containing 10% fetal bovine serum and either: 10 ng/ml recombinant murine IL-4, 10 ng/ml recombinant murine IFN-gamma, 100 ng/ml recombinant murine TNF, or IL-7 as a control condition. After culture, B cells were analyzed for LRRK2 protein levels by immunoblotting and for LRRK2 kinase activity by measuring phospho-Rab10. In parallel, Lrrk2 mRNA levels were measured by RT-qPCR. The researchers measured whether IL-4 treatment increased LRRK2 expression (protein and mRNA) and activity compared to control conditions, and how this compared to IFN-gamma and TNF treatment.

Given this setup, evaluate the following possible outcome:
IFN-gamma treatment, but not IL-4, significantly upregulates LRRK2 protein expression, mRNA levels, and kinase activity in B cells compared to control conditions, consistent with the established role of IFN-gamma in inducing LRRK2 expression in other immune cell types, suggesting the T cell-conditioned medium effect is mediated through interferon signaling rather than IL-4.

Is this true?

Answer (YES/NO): NO